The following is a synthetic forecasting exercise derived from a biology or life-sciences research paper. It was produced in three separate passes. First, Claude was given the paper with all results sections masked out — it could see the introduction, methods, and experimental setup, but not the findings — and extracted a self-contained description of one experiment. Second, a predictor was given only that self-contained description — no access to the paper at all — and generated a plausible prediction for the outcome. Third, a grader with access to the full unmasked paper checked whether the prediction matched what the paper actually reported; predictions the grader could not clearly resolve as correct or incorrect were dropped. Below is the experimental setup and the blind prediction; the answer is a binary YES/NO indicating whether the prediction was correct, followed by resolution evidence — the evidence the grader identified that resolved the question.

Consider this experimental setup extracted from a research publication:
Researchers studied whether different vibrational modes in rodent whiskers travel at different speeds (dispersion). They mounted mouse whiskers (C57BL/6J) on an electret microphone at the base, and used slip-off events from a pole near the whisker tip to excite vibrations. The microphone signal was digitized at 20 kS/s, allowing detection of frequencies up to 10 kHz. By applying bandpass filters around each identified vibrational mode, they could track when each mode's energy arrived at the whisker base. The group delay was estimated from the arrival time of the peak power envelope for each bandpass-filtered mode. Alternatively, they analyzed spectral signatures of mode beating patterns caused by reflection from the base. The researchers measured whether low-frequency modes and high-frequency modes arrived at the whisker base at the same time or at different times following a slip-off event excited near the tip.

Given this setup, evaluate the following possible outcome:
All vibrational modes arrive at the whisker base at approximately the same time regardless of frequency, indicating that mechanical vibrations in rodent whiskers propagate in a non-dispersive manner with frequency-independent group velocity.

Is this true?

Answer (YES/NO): NO